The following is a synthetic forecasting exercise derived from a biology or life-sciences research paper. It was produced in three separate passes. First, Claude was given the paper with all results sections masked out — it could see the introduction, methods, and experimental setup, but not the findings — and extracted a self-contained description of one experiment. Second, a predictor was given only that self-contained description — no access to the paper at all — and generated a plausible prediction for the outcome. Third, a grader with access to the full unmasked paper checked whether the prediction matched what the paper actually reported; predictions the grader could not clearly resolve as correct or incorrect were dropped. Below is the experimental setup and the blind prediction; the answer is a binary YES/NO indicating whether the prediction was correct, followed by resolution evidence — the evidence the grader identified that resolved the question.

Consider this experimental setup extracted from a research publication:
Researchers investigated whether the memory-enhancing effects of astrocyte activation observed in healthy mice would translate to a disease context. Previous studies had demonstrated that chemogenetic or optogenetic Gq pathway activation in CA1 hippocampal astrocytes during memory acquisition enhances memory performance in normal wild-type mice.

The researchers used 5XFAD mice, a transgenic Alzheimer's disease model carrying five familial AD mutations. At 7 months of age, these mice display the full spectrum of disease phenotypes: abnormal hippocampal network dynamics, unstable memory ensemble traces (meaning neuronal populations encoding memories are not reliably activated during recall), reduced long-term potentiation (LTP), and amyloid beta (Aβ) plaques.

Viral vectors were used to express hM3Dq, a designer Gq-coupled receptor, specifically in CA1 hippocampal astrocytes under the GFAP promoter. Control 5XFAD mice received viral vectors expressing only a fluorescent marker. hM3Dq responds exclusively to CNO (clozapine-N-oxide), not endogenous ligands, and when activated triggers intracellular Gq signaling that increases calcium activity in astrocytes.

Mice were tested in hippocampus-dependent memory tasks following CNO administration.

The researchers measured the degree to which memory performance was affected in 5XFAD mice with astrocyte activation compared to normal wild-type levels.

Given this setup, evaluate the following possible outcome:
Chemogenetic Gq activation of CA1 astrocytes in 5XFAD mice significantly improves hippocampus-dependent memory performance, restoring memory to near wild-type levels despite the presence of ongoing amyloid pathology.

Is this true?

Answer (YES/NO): YES